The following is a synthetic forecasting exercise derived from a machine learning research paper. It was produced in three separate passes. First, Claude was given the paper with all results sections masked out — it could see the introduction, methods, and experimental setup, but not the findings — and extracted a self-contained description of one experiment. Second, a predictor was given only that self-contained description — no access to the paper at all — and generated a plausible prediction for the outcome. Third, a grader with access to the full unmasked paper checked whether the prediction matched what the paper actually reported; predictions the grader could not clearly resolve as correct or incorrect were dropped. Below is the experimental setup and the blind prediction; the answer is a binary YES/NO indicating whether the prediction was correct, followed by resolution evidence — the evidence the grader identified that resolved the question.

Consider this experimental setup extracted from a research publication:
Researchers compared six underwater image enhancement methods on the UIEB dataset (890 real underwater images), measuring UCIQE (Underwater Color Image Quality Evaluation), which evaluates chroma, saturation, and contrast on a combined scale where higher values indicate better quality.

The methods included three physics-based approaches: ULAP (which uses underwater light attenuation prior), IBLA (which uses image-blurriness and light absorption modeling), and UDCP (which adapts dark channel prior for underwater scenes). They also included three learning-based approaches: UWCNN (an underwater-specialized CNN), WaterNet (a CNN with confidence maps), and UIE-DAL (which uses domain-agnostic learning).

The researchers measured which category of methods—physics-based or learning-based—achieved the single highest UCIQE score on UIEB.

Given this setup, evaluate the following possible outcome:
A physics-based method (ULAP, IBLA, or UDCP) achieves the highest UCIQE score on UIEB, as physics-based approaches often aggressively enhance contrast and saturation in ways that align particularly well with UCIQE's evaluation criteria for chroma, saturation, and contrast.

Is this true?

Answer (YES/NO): YES